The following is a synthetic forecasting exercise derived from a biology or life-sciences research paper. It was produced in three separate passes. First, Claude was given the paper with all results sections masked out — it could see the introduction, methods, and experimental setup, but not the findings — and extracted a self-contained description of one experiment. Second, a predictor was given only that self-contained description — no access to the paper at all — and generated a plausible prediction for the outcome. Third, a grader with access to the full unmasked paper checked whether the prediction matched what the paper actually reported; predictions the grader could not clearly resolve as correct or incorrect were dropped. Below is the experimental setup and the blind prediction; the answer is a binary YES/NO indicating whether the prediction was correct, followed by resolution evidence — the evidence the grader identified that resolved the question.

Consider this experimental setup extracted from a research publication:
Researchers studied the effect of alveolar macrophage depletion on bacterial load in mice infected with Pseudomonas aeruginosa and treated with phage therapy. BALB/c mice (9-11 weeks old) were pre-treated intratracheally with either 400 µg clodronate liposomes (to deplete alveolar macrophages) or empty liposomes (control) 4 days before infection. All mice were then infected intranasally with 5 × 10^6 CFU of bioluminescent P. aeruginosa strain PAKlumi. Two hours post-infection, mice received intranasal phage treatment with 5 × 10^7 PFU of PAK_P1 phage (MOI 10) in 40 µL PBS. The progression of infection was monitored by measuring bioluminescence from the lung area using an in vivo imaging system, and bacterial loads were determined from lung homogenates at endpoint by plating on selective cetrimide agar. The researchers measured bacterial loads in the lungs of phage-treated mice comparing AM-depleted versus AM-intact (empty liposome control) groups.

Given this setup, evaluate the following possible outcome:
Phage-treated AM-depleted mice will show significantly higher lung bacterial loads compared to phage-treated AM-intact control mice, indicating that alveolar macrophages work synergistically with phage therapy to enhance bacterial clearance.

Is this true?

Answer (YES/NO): NO